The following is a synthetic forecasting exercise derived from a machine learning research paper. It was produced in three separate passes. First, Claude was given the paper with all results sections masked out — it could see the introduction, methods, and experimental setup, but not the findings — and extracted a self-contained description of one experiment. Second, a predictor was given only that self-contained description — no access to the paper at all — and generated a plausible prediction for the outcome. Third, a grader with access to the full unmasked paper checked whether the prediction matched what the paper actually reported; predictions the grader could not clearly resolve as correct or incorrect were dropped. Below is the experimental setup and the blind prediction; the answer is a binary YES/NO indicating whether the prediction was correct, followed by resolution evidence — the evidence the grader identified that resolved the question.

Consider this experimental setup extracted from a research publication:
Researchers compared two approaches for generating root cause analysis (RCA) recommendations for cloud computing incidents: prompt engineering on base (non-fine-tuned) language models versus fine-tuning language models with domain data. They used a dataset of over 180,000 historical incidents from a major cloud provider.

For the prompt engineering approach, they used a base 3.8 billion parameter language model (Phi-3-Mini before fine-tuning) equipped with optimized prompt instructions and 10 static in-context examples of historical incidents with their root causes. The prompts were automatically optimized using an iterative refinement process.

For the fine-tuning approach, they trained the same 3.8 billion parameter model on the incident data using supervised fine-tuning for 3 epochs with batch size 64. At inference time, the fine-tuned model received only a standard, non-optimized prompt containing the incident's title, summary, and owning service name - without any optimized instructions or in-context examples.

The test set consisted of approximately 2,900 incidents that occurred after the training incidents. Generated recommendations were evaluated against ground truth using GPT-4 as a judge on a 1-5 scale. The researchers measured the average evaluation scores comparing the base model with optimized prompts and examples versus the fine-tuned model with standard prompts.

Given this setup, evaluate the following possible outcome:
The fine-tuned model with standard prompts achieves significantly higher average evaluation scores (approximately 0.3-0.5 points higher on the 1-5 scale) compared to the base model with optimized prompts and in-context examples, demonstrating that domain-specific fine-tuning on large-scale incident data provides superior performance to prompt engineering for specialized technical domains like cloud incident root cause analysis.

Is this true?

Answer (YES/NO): YES